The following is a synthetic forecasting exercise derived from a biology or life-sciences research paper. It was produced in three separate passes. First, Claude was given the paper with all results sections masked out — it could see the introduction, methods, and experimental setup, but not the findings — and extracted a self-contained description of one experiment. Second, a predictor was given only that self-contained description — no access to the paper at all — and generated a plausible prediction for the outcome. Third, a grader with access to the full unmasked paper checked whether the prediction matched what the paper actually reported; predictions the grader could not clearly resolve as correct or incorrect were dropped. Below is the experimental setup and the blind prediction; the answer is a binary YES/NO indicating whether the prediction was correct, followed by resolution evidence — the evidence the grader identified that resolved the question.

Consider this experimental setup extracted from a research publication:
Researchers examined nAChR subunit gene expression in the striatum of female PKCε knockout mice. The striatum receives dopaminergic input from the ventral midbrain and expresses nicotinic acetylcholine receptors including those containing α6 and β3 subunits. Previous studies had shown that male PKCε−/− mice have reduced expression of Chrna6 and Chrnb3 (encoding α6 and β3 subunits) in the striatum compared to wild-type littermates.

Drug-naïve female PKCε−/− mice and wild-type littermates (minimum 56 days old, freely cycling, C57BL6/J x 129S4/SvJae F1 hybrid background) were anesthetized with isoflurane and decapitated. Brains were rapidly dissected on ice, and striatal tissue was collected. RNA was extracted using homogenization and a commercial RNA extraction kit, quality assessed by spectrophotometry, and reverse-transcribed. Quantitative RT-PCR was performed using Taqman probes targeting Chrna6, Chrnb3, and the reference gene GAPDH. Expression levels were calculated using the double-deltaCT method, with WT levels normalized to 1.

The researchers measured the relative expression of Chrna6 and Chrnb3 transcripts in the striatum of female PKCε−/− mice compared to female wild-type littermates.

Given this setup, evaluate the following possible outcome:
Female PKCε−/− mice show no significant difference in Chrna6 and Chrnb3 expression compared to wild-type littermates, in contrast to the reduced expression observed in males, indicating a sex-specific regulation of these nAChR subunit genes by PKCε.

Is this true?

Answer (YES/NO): YES